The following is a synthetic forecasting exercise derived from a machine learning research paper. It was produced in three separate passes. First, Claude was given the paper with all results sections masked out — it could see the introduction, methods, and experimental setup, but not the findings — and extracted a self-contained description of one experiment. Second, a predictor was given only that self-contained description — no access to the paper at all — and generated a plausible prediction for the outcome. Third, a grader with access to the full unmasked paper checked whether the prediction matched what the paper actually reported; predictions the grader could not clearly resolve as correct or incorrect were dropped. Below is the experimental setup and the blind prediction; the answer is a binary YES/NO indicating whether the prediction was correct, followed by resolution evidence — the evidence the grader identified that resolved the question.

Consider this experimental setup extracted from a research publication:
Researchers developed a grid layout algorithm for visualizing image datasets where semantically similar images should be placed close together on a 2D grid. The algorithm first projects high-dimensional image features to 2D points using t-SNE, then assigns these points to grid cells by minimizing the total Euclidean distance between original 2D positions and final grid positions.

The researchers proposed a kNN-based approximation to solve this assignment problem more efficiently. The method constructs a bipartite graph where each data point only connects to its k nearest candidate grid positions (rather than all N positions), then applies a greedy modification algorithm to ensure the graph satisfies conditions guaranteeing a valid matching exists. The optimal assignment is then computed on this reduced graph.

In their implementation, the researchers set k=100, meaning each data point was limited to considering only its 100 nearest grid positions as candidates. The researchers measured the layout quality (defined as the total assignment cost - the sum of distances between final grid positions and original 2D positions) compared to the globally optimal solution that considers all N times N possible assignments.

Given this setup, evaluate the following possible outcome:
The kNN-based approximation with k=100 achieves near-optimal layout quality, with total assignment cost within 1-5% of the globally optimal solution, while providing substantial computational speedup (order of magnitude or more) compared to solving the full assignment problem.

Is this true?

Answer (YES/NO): NO